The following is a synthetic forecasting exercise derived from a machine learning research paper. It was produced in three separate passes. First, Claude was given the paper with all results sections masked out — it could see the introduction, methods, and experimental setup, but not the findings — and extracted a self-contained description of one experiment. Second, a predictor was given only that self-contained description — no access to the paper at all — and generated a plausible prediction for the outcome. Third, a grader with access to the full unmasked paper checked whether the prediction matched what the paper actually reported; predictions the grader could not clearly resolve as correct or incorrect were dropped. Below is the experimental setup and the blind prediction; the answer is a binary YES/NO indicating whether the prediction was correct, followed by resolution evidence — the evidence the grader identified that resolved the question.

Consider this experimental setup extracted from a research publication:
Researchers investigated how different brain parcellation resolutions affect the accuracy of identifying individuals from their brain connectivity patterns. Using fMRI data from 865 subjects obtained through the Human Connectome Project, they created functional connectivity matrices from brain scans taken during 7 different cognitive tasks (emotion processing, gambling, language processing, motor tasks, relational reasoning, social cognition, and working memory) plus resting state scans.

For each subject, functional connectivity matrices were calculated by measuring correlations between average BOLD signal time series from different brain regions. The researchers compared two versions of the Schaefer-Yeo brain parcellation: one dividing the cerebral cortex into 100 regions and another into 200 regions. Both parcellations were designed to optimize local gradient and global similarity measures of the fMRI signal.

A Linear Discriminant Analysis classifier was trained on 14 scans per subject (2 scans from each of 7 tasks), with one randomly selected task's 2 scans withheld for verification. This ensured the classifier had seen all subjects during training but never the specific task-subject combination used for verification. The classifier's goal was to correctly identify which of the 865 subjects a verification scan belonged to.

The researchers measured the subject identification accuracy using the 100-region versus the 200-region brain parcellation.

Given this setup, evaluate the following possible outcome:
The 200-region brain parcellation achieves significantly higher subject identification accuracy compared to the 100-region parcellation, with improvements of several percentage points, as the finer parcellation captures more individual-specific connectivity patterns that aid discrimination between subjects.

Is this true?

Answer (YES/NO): NO